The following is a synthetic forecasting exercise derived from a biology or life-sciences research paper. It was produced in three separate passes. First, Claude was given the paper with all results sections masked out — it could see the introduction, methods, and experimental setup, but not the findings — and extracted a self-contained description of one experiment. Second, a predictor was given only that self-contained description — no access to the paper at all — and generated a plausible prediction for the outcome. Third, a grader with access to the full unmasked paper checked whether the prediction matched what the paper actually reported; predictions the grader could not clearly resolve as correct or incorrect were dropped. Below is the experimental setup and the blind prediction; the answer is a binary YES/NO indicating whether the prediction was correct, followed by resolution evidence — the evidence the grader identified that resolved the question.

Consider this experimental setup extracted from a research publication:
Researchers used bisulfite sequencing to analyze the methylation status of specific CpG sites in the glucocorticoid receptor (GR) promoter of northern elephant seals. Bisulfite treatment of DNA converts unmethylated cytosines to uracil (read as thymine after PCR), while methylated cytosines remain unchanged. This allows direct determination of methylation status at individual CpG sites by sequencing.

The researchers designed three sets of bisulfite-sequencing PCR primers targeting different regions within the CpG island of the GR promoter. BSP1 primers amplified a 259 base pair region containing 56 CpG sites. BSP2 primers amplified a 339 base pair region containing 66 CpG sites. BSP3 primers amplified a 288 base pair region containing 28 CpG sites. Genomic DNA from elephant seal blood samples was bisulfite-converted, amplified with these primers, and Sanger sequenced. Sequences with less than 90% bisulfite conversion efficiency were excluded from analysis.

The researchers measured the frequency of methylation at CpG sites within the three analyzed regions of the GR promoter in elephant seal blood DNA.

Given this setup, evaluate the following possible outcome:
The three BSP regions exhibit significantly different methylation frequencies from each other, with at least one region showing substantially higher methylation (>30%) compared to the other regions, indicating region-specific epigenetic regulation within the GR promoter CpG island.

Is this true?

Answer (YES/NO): NO